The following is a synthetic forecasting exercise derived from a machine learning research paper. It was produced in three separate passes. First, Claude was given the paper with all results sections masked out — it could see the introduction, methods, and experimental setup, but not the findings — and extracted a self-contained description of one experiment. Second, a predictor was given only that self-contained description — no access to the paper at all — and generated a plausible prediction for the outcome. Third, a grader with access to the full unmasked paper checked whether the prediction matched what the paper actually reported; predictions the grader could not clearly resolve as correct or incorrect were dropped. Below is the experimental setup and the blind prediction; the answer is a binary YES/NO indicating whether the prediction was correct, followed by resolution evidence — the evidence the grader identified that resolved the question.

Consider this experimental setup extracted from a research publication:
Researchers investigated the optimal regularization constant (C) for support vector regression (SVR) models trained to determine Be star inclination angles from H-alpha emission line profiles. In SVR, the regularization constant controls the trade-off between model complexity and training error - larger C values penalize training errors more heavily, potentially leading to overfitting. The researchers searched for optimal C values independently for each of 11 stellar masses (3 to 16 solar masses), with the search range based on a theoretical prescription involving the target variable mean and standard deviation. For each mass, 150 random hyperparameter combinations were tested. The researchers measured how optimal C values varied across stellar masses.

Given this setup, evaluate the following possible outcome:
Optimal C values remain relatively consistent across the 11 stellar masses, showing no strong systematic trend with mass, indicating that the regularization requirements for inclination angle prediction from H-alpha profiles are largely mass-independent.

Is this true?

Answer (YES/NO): NO